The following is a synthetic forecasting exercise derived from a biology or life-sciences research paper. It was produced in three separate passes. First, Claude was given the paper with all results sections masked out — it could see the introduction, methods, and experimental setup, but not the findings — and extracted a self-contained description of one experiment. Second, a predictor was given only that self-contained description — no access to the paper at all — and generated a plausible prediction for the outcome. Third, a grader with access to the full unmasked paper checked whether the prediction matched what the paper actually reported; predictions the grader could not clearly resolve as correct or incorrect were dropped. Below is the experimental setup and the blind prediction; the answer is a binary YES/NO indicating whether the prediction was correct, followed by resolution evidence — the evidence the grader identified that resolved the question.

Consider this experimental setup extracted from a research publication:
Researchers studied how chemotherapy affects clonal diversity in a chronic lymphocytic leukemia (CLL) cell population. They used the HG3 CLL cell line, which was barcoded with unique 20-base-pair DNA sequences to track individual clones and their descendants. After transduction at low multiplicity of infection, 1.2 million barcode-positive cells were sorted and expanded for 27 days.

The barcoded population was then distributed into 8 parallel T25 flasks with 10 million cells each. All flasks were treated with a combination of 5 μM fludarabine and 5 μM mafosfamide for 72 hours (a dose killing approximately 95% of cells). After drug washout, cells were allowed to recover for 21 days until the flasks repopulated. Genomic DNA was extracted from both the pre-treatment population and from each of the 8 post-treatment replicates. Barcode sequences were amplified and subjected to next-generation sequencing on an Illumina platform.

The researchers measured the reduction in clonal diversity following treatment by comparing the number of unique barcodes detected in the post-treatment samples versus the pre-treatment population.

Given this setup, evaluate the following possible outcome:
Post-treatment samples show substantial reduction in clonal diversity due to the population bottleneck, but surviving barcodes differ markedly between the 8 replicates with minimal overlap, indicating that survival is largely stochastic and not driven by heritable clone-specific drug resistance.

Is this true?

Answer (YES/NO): NO